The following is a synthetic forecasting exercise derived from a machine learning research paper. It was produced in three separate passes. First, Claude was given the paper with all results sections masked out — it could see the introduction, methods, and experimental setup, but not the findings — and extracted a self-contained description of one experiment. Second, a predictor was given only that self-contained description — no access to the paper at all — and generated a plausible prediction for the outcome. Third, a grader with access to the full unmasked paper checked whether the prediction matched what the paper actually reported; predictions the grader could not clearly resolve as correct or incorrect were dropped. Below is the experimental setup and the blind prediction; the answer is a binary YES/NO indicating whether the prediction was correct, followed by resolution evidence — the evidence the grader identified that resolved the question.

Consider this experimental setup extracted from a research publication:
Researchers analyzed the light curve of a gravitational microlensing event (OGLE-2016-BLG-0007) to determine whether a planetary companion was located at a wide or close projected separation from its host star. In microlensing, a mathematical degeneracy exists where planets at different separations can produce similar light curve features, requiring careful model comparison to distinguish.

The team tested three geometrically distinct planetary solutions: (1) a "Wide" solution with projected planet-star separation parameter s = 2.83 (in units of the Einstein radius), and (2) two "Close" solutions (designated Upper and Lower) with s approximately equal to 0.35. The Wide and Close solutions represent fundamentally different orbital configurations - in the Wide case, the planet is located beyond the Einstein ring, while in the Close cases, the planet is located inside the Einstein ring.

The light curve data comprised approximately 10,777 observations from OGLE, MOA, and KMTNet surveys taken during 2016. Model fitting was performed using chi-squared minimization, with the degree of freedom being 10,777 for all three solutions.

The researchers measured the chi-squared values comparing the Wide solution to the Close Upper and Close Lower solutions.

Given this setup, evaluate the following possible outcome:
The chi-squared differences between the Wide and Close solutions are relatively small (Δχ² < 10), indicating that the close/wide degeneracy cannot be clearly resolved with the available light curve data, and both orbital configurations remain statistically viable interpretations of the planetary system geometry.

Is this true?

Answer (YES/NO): NO